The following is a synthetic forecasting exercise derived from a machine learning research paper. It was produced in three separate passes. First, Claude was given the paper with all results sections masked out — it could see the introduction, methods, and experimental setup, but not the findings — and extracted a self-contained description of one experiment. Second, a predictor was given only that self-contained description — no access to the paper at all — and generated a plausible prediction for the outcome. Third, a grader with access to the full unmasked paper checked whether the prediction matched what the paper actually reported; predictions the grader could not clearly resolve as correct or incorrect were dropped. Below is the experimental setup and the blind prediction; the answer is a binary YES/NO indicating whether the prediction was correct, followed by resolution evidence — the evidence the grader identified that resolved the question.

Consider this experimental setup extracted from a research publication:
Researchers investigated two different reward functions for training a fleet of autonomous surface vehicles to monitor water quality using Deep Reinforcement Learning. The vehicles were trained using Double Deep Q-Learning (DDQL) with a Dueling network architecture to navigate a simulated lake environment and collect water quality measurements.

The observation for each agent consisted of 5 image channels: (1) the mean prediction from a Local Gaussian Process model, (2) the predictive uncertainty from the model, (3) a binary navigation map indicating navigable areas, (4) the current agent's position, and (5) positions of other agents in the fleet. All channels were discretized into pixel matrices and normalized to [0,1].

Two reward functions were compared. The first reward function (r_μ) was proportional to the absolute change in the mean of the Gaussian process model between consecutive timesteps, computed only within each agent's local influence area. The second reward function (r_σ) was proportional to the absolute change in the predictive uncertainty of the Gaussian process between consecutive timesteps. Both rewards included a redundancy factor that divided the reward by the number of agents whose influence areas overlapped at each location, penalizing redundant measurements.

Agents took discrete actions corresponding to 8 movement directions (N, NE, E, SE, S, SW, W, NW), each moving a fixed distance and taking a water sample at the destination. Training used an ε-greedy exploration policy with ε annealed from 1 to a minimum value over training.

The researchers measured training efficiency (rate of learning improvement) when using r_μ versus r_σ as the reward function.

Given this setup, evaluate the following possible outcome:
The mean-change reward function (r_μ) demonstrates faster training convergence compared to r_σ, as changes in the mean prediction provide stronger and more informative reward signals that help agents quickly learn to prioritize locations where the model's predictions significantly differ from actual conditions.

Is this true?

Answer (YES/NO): YES